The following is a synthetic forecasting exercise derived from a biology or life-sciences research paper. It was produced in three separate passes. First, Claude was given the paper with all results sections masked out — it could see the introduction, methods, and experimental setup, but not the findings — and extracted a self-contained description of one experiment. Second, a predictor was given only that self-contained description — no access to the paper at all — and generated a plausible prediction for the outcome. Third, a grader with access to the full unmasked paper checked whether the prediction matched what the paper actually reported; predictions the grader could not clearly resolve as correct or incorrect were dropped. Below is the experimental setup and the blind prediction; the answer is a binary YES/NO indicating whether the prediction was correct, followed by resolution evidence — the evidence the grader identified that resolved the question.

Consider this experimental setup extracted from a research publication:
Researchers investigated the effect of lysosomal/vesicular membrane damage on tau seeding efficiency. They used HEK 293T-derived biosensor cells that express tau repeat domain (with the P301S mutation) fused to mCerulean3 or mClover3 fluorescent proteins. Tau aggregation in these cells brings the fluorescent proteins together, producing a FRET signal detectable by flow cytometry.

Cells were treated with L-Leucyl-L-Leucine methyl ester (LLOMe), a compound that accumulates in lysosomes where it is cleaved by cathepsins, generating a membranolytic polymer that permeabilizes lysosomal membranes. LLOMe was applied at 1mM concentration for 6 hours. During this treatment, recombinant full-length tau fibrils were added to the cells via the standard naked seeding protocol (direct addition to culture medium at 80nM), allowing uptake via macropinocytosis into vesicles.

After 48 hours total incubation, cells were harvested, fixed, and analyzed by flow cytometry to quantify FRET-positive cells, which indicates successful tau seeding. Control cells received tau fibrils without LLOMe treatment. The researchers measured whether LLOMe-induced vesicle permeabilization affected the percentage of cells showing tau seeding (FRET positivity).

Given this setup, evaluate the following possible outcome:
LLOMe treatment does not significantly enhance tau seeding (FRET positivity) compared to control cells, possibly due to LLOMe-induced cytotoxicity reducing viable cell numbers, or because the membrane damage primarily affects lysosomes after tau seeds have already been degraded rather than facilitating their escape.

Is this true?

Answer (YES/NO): NO